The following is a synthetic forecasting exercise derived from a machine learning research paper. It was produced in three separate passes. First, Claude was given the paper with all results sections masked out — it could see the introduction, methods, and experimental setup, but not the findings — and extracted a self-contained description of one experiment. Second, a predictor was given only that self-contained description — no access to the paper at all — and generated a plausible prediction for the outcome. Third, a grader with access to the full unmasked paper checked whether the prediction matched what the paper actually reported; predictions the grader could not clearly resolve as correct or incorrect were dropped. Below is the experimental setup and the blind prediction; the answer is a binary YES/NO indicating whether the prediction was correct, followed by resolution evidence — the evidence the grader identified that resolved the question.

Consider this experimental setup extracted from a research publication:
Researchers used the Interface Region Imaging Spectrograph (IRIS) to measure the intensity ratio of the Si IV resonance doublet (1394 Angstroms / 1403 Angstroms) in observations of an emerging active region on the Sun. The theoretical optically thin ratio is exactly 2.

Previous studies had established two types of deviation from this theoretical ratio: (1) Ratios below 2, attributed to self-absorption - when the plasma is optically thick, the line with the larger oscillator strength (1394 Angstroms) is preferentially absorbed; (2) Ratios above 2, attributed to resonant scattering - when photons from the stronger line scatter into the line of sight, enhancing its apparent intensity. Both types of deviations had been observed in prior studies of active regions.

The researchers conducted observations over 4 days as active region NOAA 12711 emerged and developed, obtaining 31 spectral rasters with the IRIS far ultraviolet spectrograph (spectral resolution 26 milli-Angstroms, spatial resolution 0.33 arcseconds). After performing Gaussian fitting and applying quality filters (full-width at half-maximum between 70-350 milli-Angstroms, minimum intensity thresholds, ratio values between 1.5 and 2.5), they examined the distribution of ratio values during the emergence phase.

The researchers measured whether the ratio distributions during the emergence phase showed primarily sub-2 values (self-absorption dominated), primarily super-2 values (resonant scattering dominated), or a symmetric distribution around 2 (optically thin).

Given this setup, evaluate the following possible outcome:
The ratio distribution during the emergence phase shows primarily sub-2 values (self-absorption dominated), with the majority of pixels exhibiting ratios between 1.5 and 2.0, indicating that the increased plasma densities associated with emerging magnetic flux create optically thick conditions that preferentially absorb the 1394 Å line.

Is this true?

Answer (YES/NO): YES